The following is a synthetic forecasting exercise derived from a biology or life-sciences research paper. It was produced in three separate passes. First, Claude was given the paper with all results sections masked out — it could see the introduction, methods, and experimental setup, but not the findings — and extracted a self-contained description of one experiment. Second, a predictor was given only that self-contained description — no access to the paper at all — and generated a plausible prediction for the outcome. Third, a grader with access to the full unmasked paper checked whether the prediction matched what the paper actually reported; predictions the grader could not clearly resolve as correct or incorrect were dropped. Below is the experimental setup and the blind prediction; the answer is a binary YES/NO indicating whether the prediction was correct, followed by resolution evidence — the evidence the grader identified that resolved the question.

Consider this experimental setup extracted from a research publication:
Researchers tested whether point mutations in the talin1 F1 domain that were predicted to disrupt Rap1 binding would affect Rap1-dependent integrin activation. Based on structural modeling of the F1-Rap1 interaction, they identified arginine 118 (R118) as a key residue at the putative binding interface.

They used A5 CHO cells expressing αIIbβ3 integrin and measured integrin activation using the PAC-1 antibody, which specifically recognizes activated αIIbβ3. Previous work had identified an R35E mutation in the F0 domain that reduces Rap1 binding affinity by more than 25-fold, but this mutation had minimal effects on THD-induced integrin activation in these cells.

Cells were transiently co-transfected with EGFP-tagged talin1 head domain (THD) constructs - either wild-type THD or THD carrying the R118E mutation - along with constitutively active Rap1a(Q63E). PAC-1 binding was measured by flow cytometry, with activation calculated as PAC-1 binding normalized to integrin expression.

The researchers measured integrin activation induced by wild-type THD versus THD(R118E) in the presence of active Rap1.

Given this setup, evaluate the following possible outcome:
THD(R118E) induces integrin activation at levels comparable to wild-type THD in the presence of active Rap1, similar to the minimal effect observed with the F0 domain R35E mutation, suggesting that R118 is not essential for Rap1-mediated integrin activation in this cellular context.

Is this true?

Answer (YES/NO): NO